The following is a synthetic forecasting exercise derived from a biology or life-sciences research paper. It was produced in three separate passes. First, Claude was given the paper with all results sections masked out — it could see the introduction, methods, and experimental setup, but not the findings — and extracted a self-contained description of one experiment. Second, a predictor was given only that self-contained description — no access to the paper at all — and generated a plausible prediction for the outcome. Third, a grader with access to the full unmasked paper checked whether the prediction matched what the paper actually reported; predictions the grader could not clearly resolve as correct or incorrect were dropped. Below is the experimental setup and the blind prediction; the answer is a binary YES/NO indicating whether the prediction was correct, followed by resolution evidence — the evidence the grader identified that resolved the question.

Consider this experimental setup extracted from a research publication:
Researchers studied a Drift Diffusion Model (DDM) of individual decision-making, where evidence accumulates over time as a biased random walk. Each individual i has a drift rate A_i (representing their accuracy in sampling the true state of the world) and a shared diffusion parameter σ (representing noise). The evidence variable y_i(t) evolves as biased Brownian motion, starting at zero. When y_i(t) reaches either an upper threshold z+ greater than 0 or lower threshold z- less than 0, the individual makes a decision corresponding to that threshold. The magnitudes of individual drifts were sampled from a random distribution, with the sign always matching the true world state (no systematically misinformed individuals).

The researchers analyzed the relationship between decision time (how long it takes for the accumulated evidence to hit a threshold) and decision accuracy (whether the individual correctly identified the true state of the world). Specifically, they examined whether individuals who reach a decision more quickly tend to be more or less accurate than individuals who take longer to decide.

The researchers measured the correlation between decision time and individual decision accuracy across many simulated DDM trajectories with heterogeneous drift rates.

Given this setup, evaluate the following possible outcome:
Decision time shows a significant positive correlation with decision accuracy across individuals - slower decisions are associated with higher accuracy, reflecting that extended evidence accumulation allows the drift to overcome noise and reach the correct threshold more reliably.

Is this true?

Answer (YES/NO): NO